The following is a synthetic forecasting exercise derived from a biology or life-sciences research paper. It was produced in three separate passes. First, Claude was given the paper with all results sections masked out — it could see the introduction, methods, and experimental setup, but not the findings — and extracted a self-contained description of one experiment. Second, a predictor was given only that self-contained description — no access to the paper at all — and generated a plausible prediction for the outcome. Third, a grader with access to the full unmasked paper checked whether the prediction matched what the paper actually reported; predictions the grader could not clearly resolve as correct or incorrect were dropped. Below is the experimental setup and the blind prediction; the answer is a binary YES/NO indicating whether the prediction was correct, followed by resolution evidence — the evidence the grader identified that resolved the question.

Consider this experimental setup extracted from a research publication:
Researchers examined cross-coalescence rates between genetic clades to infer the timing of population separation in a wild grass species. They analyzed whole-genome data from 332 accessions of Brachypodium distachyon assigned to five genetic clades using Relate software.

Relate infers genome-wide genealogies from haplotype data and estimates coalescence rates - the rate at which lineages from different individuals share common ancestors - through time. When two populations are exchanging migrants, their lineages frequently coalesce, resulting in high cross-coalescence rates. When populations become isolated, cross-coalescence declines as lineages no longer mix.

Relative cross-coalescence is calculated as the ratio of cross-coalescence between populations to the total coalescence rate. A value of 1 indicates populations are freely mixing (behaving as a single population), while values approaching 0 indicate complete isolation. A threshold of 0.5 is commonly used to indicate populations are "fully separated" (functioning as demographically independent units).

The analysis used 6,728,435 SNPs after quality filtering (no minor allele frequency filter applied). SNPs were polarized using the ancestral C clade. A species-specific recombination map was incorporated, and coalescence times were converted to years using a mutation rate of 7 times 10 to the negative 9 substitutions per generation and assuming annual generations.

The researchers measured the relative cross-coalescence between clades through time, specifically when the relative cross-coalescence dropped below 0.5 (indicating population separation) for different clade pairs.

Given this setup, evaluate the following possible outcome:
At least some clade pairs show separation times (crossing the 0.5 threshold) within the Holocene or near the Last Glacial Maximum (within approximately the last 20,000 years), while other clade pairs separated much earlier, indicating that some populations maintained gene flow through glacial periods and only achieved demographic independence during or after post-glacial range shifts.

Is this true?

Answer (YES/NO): YES